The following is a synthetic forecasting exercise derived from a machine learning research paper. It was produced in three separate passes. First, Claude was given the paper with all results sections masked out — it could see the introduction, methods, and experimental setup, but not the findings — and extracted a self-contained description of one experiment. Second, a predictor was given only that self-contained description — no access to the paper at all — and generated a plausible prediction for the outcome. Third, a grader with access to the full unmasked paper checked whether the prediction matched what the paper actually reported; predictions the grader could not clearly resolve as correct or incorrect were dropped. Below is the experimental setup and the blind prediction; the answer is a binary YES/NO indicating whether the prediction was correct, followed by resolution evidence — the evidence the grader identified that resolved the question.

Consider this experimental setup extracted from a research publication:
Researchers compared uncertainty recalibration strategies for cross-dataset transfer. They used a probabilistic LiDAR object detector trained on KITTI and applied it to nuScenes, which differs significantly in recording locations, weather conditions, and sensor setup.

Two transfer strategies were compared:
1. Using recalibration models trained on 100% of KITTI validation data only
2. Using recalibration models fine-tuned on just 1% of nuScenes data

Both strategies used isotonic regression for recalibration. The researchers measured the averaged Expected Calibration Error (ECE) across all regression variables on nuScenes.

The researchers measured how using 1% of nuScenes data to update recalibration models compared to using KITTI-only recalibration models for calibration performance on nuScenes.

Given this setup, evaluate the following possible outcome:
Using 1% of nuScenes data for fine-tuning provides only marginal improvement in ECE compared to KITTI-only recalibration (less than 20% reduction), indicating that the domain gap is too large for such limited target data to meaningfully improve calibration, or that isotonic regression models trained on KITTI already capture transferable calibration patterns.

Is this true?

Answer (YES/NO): NO